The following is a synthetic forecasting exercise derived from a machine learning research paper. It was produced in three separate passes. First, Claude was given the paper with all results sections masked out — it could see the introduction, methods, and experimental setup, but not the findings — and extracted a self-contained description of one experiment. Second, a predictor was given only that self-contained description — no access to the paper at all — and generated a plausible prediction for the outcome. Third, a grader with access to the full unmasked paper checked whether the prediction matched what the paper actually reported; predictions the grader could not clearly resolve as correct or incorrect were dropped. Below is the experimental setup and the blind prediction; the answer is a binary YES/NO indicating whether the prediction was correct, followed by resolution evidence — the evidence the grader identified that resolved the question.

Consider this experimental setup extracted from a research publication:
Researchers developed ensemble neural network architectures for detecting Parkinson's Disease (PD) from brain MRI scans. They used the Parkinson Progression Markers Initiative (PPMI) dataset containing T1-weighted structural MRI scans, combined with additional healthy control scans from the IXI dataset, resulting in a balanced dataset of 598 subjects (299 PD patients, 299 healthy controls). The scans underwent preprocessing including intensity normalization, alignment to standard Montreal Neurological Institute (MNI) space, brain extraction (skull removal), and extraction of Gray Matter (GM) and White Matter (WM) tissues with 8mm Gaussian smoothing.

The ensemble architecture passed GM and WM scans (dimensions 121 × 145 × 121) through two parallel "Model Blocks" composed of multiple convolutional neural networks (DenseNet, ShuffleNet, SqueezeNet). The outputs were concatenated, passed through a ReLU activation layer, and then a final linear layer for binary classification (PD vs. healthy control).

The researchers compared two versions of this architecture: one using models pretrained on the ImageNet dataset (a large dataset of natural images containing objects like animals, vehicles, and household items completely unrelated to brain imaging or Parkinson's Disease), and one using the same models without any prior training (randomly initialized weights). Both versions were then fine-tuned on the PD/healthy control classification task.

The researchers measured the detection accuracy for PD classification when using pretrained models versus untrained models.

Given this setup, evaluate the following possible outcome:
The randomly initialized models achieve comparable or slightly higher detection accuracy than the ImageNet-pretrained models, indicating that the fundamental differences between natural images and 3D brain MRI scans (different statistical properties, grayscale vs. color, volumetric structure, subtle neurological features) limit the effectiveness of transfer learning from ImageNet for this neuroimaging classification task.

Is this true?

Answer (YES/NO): NO